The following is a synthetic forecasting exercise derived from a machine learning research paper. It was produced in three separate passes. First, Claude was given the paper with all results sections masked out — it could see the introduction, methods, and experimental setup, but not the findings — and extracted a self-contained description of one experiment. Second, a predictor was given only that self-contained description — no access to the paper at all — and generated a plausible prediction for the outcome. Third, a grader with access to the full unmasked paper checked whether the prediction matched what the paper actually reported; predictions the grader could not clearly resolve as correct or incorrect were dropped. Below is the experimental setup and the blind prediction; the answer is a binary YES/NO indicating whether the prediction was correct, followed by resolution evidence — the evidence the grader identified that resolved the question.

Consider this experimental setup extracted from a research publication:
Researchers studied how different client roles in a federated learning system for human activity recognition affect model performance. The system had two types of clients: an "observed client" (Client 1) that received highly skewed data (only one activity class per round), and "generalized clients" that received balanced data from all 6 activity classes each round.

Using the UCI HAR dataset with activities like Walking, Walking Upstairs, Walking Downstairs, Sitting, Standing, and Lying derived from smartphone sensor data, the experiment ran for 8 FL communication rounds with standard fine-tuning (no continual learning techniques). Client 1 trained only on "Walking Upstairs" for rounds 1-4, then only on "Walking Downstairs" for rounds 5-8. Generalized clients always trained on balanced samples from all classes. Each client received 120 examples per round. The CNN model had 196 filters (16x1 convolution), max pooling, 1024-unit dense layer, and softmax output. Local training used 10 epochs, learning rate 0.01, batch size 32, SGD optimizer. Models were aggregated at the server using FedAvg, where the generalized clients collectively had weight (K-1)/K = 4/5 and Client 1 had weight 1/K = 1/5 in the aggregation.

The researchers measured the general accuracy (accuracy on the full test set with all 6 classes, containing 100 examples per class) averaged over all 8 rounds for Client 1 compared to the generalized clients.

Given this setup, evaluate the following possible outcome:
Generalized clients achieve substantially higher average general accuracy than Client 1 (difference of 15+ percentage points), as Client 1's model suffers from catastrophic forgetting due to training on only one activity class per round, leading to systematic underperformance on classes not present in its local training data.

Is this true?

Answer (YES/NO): YES